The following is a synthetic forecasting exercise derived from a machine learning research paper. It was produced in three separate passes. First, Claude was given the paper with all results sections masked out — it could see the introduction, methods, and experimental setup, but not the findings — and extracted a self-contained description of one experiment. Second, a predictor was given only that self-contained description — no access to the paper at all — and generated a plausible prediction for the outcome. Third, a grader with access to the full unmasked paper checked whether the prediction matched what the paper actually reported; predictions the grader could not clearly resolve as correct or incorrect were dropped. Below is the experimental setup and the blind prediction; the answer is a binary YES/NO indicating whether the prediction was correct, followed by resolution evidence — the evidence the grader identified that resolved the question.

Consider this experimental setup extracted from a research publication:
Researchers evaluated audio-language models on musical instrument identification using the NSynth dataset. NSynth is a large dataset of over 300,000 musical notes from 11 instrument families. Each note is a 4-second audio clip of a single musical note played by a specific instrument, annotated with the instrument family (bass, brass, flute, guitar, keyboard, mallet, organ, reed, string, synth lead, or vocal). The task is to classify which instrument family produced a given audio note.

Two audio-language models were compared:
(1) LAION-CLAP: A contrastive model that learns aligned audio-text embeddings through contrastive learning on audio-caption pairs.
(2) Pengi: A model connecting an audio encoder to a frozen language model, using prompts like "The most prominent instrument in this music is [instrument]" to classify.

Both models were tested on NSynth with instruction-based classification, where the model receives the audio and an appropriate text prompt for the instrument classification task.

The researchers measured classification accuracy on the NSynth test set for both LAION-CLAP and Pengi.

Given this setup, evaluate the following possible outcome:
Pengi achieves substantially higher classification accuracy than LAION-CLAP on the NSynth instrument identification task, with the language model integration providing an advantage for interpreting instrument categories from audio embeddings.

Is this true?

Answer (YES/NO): YES